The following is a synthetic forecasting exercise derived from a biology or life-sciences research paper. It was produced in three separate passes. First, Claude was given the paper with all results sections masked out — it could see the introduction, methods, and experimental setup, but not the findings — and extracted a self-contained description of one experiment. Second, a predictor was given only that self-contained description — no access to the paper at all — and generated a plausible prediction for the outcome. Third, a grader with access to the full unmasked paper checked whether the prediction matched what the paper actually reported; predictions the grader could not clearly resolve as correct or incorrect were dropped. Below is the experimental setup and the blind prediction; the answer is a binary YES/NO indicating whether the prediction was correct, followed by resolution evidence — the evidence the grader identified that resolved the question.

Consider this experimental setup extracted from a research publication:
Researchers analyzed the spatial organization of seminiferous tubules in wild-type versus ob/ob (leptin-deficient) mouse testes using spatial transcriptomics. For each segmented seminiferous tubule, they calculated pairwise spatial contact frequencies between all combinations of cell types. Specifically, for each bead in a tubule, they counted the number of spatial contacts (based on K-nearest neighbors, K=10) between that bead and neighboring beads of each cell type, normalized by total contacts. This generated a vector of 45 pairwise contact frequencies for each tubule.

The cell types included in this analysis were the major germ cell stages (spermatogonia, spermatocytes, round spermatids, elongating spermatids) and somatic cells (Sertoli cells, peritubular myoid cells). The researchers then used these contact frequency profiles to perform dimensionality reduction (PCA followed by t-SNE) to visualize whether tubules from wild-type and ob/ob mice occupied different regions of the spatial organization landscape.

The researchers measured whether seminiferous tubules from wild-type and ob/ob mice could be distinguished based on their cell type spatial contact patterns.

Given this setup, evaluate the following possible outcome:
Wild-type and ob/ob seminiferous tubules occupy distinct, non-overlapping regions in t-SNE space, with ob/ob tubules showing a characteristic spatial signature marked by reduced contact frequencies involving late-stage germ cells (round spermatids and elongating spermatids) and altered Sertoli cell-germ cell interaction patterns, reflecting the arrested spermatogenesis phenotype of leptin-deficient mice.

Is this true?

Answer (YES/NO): NO